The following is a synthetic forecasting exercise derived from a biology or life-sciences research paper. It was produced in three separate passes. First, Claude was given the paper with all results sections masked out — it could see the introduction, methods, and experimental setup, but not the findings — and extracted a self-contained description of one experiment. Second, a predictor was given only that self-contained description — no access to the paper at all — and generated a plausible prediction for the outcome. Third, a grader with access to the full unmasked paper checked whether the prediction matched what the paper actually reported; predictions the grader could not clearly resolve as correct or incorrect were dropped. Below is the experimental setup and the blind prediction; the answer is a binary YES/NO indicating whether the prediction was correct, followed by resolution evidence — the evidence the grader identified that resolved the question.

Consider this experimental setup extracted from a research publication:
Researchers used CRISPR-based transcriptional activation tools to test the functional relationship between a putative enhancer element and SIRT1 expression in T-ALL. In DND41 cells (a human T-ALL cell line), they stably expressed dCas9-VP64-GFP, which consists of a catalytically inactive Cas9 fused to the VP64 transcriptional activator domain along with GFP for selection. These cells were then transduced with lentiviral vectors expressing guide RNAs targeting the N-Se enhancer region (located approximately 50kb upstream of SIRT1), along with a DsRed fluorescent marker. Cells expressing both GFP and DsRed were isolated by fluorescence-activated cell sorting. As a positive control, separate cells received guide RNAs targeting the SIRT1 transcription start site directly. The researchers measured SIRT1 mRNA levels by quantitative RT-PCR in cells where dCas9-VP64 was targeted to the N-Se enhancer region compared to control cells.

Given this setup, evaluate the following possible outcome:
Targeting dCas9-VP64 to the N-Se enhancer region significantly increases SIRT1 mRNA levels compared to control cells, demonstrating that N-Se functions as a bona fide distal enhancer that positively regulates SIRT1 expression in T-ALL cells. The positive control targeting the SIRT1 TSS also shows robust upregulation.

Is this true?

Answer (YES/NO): YES